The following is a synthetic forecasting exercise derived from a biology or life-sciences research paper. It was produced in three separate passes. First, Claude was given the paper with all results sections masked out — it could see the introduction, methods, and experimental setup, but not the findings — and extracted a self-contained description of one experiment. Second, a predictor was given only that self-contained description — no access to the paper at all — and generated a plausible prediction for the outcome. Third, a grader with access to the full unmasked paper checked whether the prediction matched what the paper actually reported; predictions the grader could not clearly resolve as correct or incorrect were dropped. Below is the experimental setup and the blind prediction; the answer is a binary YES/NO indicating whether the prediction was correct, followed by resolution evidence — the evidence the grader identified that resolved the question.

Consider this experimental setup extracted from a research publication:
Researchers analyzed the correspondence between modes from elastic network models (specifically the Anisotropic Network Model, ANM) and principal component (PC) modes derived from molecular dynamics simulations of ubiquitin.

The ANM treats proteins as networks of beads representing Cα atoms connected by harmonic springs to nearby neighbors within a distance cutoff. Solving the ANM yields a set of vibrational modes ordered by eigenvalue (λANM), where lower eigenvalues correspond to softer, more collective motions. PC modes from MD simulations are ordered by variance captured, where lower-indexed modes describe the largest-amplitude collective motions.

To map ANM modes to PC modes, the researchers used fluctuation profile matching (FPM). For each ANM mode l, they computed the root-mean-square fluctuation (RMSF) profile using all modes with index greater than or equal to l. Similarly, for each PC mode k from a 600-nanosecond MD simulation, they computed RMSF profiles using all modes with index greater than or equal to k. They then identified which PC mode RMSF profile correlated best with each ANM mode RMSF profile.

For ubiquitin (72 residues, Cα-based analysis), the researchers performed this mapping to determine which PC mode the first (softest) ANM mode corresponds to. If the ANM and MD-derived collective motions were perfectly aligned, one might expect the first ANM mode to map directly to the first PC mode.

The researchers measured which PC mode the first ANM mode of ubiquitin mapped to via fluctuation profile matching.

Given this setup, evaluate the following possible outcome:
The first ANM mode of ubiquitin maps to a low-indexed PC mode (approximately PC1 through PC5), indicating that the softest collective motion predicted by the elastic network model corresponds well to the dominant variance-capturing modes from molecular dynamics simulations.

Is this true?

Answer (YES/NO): YES